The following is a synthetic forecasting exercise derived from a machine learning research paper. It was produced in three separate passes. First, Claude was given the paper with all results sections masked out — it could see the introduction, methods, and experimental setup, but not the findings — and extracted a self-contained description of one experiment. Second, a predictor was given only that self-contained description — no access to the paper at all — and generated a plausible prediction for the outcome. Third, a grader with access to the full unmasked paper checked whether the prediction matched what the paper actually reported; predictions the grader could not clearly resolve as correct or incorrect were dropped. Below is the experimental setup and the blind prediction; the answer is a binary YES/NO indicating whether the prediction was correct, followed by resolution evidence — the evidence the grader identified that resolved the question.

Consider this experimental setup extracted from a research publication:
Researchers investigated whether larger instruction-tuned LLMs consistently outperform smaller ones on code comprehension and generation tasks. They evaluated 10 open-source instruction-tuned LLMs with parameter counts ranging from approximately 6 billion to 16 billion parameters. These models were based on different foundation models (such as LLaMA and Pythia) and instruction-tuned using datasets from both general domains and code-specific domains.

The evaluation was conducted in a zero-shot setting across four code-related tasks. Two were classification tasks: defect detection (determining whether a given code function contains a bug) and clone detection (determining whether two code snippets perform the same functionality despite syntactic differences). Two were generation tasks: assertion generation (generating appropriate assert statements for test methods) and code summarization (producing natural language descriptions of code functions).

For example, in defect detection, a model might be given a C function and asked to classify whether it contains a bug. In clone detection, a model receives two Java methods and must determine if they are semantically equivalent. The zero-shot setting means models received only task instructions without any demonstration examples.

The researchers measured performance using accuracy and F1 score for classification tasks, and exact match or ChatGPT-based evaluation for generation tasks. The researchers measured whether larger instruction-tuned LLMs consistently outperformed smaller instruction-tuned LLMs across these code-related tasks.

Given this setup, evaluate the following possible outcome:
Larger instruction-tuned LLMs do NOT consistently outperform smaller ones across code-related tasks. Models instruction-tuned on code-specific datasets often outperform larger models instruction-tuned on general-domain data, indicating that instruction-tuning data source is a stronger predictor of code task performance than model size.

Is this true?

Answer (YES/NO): NO